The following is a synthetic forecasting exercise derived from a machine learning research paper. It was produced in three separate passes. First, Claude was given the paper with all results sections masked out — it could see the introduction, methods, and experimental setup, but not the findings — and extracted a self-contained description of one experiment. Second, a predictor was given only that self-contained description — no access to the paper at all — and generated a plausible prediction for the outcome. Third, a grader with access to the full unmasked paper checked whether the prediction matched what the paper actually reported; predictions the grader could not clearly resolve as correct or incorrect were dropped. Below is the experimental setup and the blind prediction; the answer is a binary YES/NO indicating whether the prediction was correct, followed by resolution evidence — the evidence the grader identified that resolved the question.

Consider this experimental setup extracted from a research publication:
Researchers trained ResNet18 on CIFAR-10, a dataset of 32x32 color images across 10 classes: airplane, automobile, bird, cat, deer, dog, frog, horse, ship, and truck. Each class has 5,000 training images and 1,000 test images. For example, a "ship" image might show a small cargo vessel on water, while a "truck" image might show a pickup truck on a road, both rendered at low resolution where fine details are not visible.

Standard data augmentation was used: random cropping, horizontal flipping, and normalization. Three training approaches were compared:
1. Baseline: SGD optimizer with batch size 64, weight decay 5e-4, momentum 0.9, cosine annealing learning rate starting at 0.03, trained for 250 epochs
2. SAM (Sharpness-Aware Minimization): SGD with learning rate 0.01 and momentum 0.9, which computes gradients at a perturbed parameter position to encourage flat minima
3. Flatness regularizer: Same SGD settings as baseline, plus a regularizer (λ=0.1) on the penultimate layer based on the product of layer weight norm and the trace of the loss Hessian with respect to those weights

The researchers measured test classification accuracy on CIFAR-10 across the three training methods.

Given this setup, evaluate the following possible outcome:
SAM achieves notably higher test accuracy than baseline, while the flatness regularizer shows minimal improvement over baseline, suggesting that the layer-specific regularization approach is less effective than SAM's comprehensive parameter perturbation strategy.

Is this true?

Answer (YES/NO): NO